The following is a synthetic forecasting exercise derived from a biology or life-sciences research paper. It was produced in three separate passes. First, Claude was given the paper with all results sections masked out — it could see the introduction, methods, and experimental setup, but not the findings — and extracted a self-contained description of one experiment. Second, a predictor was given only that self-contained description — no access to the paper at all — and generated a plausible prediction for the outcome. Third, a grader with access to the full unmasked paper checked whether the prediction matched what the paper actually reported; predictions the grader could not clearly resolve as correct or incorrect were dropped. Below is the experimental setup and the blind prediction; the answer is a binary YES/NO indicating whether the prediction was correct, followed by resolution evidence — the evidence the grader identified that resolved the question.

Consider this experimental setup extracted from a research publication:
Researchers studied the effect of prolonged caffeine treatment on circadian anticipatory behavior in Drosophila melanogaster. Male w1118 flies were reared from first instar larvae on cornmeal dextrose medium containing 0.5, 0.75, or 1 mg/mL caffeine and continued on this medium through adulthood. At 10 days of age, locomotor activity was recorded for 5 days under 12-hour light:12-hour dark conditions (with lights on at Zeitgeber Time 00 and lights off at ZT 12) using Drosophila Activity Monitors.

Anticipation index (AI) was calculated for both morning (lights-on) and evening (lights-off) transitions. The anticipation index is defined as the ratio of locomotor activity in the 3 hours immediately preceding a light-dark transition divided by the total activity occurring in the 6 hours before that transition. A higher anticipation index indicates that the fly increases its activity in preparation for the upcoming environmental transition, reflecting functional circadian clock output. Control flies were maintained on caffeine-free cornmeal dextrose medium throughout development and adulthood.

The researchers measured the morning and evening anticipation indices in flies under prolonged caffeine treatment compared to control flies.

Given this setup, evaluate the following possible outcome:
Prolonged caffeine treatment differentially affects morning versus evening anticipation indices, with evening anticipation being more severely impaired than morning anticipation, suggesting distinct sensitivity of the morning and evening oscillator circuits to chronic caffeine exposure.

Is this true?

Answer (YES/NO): NO